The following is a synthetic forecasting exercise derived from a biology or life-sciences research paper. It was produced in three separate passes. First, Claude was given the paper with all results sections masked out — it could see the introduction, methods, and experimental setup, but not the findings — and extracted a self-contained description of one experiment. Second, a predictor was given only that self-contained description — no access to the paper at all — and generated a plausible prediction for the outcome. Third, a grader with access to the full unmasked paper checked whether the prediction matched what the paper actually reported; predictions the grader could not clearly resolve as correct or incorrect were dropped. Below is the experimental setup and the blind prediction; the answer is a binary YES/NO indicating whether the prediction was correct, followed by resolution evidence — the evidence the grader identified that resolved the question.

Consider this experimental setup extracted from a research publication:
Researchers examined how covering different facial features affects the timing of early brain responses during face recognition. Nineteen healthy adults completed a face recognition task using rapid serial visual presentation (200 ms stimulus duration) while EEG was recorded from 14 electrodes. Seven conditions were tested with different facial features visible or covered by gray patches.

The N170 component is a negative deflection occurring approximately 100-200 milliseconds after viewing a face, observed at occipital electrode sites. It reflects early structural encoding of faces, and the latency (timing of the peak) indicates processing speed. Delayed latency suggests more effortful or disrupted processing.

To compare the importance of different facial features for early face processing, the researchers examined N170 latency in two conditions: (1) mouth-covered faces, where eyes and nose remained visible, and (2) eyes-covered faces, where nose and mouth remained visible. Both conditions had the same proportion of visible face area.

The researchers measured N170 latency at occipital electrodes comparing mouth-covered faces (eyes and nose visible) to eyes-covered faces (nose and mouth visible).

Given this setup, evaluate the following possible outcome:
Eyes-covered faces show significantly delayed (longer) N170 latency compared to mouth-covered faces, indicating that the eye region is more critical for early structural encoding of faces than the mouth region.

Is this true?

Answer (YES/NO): NO